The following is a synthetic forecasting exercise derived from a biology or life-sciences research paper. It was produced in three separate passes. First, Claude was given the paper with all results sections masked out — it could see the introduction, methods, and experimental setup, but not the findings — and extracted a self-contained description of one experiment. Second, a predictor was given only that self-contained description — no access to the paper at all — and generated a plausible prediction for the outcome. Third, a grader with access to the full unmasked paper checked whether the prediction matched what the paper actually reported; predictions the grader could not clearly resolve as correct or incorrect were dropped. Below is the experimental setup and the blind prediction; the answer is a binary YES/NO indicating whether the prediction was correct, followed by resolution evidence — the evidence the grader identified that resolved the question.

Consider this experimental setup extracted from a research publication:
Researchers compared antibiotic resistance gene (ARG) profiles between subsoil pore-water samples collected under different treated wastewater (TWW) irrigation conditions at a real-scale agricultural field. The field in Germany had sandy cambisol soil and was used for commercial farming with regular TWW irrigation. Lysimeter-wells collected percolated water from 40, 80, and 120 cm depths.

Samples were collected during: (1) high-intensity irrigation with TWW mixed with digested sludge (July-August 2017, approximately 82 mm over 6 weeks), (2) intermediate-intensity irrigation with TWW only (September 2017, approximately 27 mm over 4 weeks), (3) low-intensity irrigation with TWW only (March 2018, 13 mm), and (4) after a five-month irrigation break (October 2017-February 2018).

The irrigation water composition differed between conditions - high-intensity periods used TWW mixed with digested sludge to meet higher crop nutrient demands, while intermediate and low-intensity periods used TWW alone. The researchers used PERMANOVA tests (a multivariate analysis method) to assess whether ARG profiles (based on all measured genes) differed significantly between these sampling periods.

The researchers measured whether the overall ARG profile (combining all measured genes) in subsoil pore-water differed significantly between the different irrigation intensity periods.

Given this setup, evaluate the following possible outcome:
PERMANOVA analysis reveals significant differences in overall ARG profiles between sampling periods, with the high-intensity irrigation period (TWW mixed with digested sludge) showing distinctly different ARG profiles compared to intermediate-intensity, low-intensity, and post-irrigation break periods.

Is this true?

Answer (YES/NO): YES